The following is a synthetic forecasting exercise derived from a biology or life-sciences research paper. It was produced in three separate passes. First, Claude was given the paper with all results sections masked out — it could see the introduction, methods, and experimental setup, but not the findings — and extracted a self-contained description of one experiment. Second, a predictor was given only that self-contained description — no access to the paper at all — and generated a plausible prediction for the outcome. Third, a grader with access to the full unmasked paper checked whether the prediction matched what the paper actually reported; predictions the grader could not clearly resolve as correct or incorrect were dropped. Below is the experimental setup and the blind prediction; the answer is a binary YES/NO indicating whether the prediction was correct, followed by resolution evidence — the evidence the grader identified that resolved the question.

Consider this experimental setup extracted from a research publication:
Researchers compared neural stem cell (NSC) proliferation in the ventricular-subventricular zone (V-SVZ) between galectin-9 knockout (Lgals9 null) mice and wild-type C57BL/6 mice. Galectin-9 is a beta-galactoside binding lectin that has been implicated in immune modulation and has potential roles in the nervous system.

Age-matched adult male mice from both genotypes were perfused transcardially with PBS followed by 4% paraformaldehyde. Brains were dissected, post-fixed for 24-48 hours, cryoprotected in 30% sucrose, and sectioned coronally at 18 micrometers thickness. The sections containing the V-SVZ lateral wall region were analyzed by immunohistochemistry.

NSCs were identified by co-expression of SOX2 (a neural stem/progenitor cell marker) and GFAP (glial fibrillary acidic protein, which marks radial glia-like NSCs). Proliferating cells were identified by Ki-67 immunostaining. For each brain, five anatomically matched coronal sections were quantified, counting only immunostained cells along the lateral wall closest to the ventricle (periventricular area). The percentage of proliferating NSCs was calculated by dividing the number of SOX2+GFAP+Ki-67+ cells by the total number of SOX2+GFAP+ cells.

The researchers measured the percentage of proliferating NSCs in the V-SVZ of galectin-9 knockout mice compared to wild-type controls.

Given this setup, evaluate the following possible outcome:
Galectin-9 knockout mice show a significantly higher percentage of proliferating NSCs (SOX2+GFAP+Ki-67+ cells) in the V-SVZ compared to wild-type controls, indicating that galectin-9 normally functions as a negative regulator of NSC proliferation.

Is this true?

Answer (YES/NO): YES